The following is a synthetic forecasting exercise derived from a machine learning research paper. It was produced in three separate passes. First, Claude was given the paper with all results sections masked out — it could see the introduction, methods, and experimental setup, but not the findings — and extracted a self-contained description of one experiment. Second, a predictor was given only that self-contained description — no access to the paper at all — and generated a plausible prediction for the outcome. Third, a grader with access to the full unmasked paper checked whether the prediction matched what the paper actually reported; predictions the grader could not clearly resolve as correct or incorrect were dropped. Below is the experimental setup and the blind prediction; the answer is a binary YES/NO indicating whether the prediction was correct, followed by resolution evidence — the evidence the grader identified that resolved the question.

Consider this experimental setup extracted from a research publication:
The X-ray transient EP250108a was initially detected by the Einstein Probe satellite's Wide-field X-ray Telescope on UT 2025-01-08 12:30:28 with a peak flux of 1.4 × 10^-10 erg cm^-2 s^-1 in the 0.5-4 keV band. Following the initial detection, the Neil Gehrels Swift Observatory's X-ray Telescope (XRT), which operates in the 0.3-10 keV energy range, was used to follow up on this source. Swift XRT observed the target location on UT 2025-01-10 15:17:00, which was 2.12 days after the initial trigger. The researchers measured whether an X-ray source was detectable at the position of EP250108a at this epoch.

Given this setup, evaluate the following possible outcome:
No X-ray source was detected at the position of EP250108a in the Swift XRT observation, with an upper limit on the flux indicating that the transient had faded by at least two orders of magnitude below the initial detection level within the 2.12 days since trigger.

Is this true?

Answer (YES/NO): YES